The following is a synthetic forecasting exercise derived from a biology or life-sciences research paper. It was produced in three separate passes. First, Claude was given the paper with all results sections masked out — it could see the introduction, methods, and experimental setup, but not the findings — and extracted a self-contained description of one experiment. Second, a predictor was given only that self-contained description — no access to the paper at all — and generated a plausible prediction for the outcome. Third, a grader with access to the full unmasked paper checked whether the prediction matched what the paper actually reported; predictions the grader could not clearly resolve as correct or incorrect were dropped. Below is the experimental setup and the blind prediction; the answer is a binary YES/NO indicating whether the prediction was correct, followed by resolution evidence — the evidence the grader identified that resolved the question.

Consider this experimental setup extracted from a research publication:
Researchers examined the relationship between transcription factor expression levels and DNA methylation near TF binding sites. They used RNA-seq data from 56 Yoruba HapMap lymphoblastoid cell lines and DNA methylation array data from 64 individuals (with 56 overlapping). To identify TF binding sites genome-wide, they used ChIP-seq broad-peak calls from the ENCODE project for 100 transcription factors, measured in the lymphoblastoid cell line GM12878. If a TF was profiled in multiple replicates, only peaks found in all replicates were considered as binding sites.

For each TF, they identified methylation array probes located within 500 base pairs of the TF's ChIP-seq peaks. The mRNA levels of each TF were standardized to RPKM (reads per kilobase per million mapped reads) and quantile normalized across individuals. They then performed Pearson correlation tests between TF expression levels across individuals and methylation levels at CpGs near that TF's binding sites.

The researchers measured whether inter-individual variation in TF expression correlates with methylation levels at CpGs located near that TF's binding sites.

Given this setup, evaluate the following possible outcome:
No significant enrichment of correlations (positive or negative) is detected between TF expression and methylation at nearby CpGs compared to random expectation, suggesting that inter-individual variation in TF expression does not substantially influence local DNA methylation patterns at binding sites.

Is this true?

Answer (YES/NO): NO